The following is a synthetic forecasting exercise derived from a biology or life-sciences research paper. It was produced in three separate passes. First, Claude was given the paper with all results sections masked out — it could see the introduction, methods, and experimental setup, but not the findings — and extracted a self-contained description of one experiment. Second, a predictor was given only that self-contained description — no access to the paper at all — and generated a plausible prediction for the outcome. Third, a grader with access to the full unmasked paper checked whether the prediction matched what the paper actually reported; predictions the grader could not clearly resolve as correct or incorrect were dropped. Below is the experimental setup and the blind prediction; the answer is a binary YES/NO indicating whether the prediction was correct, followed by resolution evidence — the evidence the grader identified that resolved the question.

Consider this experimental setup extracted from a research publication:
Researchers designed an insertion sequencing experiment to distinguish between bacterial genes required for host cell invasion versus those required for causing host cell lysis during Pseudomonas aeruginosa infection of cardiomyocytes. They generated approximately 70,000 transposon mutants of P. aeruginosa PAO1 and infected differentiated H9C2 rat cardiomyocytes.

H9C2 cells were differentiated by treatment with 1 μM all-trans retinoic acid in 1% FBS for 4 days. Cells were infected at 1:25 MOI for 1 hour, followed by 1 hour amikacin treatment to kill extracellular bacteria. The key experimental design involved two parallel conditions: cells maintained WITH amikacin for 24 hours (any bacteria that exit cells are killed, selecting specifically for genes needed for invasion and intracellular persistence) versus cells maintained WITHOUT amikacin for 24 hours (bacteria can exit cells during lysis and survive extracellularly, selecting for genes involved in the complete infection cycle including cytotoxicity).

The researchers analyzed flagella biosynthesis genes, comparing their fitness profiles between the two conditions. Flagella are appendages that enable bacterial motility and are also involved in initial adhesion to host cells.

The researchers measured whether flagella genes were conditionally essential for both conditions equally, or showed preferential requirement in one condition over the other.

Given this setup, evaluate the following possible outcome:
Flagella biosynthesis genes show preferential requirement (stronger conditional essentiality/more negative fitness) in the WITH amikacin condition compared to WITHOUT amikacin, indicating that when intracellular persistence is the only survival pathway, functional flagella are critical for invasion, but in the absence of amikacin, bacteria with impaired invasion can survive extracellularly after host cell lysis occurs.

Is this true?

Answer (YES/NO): NO